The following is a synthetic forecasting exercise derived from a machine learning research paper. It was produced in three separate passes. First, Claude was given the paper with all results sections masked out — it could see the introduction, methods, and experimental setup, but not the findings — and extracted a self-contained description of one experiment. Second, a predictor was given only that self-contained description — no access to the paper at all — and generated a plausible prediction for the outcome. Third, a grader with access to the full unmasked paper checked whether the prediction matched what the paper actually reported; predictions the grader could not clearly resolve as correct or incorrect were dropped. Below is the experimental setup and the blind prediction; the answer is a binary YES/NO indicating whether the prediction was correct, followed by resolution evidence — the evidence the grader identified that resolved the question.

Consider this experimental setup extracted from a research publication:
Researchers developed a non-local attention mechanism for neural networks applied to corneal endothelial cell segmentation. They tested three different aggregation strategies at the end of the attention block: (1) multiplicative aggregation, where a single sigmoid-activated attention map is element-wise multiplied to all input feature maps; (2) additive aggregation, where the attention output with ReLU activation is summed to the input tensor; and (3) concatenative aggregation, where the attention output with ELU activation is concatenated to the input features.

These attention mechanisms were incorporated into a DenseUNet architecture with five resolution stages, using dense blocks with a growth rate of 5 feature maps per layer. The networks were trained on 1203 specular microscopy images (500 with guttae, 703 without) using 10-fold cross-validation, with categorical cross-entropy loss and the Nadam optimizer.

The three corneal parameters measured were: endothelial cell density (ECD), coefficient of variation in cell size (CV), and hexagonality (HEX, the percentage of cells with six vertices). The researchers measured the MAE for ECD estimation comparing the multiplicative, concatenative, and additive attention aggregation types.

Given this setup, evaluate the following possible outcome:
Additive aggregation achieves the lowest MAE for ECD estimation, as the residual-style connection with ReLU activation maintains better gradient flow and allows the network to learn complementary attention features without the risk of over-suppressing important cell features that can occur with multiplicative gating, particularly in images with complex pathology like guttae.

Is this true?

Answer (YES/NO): NO